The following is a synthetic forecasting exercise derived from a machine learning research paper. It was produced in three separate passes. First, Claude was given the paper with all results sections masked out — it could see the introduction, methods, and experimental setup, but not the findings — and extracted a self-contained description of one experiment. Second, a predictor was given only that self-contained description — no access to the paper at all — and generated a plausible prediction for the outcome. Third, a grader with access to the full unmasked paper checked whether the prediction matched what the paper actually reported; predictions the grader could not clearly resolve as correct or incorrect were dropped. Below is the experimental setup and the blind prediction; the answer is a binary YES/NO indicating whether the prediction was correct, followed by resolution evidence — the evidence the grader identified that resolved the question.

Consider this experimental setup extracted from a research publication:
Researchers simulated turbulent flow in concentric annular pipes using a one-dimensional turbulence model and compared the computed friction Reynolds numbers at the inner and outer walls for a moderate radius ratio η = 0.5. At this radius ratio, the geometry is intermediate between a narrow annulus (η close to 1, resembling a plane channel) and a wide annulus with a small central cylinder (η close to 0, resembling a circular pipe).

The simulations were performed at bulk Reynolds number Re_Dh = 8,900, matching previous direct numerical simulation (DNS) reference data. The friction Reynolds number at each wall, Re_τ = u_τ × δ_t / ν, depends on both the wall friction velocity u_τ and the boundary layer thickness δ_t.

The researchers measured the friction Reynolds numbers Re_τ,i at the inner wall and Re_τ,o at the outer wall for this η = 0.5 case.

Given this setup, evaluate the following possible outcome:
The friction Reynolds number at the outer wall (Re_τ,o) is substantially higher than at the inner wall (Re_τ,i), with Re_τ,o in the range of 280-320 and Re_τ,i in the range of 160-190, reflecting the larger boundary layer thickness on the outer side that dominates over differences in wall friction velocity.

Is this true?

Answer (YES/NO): NO